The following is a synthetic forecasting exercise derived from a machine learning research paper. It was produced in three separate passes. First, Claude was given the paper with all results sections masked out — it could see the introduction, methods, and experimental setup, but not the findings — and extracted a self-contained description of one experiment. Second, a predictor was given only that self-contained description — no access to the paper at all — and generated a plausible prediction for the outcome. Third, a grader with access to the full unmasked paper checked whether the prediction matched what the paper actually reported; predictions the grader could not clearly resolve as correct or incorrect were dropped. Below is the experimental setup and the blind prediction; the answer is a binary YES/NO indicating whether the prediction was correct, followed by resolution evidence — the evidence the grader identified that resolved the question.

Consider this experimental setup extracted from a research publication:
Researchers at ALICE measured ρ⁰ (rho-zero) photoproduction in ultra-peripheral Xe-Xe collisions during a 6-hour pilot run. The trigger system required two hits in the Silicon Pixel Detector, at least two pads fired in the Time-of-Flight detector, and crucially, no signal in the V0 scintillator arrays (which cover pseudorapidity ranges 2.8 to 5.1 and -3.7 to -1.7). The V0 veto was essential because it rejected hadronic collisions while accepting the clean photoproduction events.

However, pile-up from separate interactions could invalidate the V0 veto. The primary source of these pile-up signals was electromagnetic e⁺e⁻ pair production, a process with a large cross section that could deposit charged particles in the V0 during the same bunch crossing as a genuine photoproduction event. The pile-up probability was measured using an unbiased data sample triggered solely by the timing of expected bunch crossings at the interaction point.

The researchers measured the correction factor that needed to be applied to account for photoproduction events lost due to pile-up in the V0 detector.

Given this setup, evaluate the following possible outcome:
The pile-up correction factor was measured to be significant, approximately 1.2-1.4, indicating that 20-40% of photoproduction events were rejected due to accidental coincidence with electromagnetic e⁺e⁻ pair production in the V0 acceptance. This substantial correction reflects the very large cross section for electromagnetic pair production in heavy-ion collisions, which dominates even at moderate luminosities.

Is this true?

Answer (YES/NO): NO